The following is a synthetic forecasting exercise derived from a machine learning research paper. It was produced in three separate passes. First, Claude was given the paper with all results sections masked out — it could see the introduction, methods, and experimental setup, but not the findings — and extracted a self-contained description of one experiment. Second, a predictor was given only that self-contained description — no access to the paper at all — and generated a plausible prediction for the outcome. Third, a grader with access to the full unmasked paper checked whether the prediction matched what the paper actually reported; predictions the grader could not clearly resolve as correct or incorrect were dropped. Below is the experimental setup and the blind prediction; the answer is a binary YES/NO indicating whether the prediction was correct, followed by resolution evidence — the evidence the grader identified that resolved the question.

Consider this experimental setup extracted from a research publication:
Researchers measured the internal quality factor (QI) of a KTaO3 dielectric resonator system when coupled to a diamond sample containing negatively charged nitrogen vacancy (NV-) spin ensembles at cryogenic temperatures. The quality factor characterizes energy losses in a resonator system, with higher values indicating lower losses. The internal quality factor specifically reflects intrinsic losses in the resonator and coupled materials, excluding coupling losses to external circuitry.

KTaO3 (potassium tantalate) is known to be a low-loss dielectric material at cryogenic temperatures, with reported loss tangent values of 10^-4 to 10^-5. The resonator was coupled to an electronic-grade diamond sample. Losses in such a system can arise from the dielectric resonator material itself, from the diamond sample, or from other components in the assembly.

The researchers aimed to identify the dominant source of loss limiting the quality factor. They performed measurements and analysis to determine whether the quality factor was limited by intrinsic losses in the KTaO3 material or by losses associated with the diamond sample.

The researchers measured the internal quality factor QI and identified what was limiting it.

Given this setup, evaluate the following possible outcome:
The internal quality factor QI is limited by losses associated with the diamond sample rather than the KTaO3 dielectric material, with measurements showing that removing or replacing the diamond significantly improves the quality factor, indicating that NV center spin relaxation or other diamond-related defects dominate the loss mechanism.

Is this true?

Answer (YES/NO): NO